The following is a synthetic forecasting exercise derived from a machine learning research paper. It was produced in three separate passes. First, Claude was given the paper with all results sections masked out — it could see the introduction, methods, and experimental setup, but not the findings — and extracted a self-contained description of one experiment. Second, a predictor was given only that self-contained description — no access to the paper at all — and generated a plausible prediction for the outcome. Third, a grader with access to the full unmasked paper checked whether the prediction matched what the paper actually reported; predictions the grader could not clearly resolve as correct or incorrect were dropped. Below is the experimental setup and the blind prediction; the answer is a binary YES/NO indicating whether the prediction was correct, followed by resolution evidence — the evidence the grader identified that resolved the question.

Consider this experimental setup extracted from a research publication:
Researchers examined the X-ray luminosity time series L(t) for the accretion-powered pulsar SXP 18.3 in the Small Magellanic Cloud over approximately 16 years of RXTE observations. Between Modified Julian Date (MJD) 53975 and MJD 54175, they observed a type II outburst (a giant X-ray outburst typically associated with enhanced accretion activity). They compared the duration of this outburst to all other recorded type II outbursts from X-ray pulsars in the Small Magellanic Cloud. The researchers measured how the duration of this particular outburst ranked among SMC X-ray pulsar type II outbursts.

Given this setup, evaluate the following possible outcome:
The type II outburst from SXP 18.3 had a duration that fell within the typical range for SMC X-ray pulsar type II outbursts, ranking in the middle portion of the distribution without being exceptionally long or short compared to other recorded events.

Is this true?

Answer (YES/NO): NO